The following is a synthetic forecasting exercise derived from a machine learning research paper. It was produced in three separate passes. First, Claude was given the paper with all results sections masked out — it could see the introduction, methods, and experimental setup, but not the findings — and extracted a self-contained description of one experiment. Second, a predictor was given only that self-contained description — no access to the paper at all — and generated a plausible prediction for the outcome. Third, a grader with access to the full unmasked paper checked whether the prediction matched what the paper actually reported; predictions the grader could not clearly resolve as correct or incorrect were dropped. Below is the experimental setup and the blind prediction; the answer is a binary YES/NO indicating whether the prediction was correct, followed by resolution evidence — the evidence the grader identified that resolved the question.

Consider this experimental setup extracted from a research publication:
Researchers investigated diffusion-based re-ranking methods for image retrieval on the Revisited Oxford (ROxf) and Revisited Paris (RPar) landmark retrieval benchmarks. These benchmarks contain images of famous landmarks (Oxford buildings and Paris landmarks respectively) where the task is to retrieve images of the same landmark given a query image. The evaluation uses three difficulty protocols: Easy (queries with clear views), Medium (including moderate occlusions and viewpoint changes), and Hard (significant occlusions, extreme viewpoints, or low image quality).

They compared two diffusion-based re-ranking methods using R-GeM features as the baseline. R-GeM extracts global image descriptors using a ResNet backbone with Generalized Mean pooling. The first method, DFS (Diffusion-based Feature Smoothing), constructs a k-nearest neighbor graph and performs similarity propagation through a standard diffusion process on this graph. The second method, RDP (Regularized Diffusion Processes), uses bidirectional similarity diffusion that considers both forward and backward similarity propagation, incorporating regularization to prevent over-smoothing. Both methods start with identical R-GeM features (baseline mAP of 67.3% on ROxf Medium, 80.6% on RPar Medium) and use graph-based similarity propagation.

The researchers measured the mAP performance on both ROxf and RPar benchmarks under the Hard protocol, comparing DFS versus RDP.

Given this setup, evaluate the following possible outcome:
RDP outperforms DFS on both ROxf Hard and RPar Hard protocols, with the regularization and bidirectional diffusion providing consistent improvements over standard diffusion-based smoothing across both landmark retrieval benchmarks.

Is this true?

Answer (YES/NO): NO